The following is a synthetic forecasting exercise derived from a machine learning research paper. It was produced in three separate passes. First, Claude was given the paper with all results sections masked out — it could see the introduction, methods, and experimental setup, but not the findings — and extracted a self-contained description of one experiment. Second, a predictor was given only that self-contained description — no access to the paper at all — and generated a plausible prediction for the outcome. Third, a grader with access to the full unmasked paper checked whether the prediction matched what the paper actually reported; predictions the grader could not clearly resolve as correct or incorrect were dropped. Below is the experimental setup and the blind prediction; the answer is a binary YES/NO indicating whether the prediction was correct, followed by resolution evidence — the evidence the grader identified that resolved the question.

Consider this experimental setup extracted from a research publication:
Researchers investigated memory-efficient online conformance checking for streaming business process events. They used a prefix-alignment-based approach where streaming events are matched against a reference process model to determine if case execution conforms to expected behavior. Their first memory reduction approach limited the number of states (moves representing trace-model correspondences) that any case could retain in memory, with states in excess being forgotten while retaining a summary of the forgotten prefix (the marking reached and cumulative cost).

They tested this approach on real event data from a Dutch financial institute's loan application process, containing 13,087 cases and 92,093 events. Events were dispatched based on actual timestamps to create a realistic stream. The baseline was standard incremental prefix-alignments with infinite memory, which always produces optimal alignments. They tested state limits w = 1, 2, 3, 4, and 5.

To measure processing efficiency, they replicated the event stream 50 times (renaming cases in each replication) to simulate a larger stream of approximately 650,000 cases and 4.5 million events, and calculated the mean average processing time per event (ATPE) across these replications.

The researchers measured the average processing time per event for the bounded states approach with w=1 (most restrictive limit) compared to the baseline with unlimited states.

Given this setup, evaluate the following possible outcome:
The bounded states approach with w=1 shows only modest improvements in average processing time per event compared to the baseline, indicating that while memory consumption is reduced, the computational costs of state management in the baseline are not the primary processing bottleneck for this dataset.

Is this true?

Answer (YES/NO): NO